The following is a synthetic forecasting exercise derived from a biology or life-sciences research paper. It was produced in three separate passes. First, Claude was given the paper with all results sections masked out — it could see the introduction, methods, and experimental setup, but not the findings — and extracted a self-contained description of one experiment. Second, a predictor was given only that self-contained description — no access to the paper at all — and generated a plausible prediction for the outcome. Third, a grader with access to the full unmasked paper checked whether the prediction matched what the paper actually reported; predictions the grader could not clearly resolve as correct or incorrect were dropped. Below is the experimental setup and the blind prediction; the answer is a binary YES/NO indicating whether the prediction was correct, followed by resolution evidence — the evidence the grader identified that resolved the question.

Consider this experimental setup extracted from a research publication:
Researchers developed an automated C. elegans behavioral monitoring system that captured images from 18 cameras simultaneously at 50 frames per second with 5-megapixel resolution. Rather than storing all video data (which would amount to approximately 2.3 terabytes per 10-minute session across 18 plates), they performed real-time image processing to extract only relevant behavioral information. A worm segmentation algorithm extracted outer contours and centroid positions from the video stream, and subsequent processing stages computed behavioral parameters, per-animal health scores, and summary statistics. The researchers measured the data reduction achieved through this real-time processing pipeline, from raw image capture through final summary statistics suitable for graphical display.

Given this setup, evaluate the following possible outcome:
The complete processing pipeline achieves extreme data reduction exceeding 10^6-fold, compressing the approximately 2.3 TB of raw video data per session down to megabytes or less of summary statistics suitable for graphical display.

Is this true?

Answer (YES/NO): YES